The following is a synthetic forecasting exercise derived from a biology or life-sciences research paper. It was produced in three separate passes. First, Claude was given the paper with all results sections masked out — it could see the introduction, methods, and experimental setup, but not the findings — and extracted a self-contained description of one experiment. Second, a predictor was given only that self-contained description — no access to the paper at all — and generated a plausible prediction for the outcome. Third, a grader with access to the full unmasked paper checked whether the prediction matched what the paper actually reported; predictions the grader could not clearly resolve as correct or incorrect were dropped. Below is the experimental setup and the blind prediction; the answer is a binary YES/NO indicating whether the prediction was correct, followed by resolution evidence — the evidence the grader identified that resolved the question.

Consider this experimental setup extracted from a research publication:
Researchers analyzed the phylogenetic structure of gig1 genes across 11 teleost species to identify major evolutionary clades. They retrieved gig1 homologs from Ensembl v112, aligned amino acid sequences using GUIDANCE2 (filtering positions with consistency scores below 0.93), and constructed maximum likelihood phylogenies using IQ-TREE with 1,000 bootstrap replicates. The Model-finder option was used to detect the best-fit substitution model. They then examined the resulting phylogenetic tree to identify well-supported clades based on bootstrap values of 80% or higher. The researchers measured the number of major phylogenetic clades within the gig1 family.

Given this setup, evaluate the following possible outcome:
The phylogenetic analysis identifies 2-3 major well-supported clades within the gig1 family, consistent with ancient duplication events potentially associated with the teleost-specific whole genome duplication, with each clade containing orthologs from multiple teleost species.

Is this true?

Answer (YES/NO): YES